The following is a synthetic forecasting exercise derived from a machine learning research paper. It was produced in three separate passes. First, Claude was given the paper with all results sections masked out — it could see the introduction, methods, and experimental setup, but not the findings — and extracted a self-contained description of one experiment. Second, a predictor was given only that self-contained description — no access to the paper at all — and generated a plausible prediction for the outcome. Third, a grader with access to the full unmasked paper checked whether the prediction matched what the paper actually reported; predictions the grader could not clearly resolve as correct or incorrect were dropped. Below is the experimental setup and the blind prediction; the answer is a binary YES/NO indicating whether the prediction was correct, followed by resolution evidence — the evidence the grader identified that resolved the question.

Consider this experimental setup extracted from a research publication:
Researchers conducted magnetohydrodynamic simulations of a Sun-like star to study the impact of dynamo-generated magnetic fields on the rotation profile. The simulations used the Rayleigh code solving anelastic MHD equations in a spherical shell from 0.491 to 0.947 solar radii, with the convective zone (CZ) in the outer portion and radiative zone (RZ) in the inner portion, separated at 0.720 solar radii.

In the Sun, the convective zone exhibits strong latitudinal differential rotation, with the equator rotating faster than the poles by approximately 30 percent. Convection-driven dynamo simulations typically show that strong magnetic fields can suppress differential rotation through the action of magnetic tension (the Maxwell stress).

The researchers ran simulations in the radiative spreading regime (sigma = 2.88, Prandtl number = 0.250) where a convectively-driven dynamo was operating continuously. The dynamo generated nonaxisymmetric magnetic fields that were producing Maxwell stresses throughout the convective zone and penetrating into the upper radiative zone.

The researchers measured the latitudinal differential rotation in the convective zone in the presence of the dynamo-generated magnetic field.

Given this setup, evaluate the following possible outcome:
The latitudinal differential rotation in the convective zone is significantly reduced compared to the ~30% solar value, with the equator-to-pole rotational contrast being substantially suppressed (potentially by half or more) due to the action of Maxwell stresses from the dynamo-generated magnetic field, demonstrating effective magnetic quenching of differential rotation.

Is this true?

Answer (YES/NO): YES